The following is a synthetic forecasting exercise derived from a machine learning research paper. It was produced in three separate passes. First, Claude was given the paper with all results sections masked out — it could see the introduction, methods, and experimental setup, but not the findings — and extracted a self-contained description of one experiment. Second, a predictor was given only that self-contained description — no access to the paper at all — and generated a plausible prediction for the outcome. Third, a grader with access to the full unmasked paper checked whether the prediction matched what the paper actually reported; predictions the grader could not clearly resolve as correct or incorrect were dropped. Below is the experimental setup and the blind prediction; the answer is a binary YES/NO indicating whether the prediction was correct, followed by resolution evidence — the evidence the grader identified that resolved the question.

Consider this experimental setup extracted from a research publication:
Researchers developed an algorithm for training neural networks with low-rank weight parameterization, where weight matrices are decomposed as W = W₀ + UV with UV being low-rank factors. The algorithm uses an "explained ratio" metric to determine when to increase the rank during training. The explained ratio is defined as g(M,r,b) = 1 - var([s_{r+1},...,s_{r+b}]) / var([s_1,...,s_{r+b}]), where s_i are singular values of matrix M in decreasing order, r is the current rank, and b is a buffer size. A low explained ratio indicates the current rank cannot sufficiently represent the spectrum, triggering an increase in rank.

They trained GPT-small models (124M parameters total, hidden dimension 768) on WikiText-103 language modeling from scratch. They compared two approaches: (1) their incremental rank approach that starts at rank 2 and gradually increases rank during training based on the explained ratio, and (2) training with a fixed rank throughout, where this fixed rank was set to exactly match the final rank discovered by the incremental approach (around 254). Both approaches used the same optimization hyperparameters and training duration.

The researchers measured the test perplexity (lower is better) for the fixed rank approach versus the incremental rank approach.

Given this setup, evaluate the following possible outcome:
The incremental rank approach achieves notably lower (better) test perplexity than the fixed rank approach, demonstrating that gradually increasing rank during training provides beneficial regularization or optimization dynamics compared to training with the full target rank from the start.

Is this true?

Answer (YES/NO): NO